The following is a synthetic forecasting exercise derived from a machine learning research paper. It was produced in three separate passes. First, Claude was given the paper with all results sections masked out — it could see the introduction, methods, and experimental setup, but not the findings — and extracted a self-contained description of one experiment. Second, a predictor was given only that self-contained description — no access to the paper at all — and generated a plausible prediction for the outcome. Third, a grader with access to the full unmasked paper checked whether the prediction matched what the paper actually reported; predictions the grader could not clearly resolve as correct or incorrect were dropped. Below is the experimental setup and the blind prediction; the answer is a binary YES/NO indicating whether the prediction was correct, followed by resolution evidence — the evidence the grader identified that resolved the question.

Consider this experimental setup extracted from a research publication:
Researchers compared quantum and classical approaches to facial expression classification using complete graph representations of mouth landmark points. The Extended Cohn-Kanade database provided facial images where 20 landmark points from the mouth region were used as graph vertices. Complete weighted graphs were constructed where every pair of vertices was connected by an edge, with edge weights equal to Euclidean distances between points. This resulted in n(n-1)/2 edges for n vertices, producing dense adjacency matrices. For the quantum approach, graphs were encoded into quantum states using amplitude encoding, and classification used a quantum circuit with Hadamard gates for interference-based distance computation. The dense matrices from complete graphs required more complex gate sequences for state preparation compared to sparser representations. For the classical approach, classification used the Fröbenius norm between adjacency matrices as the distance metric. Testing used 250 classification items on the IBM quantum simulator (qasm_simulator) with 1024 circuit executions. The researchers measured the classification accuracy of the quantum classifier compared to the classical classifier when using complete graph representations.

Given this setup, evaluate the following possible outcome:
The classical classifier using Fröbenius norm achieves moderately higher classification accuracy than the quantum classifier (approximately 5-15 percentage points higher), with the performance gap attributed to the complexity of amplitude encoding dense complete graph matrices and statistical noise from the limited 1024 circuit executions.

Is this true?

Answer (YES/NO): NO